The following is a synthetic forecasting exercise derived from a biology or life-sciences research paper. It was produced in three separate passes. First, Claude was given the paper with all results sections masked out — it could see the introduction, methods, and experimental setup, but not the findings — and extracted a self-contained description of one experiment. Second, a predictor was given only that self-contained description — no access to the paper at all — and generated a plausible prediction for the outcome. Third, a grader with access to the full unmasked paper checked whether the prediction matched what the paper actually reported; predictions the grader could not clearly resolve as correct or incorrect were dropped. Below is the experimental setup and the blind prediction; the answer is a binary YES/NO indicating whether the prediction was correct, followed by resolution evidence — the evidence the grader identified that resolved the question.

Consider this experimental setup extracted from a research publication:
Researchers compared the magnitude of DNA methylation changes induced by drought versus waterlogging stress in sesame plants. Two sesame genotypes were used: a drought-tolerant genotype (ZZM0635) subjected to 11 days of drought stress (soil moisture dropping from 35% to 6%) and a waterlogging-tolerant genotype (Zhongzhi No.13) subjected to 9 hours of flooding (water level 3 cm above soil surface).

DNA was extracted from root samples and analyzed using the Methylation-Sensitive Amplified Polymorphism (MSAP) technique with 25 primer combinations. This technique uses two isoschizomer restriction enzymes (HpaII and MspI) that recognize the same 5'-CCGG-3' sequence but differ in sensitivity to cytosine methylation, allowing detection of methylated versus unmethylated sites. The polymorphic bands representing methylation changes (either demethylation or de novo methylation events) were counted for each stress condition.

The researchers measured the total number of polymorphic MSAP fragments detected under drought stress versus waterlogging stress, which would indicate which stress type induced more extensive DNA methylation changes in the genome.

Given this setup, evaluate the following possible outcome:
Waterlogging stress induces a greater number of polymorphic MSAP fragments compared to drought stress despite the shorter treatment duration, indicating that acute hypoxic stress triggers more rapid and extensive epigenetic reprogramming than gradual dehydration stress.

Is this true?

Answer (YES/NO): NO